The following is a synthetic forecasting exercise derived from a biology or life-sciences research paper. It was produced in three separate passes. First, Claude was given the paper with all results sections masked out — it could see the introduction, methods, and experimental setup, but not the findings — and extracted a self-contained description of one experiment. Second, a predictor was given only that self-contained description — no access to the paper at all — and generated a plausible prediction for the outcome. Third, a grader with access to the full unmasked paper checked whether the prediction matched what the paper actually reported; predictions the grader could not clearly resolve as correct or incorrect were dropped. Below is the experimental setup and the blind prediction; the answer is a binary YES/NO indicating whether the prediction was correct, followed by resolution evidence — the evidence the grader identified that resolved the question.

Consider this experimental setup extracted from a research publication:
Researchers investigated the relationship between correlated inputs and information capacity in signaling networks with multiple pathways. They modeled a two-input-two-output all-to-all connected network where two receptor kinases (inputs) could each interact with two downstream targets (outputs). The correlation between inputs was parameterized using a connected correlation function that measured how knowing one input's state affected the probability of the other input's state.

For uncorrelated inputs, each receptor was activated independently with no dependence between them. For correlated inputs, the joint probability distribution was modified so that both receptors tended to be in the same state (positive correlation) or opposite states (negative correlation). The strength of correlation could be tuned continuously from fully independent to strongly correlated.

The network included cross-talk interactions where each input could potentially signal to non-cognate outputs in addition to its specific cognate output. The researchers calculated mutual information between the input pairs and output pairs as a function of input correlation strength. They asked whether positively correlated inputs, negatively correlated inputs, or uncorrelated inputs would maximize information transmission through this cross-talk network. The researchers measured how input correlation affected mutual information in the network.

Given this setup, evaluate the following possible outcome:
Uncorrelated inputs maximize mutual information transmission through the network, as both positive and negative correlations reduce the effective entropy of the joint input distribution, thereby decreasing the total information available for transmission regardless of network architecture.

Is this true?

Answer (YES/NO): NO